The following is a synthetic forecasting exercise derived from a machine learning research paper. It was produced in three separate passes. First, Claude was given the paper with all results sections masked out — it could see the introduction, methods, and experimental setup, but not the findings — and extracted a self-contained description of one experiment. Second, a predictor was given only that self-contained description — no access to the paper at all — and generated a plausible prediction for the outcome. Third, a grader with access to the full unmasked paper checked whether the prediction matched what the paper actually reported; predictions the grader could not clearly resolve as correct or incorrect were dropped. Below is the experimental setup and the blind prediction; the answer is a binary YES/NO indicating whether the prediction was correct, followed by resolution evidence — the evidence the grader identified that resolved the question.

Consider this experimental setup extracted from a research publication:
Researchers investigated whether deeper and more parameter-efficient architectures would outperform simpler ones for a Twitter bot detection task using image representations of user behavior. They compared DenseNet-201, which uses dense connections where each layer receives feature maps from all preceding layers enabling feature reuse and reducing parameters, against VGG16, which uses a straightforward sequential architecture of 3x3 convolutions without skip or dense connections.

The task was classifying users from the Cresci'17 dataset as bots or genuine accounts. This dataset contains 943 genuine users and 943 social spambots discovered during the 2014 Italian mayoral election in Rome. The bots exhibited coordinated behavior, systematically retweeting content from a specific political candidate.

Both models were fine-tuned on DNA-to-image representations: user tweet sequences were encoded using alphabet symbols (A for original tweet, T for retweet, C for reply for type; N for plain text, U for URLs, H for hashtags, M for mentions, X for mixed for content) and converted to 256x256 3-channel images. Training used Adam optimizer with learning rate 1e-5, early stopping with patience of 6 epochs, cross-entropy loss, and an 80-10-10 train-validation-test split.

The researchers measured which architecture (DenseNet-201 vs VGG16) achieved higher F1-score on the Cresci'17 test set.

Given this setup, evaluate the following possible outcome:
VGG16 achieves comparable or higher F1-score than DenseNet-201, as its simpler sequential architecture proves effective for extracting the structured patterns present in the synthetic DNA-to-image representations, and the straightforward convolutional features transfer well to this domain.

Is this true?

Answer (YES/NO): YES